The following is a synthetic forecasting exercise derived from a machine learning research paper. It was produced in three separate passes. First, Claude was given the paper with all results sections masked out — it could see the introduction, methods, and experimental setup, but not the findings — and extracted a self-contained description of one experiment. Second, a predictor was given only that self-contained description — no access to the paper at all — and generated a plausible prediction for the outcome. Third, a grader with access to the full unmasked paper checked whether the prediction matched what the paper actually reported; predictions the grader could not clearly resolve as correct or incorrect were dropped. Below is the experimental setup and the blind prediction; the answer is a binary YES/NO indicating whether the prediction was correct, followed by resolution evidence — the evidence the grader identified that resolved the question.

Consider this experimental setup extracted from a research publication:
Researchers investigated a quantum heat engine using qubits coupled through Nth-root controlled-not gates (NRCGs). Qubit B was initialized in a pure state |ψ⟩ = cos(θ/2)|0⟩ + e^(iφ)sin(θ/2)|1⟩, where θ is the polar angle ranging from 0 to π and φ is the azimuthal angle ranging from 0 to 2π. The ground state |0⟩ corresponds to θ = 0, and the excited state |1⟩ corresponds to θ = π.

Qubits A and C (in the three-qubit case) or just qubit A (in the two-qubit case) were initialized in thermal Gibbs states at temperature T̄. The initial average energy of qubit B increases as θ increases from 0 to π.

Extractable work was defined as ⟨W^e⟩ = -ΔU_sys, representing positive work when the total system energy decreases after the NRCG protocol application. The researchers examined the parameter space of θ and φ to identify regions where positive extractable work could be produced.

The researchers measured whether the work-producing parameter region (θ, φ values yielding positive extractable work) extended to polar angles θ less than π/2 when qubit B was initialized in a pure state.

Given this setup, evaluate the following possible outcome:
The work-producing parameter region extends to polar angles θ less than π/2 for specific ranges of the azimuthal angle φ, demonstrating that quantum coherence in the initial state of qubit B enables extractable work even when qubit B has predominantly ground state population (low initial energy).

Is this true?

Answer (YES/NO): YES